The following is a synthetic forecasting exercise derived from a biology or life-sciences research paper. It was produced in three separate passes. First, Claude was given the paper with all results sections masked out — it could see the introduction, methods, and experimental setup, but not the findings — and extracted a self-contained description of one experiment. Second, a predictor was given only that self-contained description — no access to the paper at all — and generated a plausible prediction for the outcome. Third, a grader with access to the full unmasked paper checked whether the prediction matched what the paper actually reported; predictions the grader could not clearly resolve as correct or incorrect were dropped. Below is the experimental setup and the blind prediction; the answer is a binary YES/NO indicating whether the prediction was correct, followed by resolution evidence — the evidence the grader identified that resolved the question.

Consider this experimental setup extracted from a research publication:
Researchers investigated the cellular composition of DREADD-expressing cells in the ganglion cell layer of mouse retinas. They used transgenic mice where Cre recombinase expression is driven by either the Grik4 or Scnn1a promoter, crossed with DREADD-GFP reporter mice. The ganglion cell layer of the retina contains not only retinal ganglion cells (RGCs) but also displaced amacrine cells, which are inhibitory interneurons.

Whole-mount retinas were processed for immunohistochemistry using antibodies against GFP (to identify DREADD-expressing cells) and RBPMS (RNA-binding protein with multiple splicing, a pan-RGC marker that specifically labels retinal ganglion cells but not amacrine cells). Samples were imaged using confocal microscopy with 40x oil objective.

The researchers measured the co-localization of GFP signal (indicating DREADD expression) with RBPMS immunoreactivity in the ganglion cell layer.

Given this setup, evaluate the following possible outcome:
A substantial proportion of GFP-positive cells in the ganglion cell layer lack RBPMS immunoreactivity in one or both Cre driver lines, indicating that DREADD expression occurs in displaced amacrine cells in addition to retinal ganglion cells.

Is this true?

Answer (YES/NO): YES